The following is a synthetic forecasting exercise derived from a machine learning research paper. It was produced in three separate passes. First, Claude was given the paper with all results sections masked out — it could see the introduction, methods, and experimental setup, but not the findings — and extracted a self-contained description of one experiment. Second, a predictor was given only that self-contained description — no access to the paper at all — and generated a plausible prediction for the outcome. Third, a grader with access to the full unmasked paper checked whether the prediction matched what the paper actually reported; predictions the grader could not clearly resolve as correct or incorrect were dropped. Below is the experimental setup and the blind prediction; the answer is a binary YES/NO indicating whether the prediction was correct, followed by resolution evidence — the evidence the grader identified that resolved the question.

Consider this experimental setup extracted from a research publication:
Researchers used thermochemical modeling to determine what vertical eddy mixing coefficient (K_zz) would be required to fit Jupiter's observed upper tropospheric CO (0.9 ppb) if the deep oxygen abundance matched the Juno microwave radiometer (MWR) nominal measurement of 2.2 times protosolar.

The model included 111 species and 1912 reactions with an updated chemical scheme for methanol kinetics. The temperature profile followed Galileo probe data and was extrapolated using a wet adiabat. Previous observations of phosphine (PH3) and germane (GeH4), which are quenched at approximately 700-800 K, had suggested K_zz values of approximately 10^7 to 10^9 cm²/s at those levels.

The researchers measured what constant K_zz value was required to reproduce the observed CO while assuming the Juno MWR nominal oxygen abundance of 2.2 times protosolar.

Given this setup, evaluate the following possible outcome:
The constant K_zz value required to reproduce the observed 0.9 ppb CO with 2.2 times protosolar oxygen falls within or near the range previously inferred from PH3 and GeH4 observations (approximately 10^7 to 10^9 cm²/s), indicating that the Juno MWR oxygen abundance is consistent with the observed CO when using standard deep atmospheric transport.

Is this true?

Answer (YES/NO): NO